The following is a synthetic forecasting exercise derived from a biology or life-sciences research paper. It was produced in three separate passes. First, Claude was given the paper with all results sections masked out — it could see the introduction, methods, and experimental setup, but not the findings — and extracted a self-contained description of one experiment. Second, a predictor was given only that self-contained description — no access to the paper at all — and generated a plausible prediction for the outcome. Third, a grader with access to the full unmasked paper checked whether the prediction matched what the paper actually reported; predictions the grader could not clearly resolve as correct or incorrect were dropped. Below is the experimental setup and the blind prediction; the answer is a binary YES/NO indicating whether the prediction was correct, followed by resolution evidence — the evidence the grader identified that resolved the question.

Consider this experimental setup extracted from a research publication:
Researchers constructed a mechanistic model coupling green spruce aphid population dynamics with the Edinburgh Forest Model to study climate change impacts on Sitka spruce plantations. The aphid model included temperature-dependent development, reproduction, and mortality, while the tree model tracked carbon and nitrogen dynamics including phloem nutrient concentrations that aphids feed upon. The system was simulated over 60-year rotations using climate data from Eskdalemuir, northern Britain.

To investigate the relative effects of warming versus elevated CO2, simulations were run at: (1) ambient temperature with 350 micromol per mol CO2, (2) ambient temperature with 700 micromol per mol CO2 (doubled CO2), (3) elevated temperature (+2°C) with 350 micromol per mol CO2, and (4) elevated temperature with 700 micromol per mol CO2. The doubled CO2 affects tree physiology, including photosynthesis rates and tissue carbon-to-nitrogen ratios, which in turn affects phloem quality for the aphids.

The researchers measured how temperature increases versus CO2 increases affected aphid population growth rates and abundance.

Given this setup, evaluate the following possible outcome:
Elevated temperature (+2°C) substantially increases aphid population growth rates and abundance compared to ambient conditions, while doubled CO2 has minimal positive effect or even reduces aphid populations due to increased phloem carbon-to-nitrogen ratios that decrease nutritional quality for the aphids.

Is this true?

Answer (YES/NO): YES